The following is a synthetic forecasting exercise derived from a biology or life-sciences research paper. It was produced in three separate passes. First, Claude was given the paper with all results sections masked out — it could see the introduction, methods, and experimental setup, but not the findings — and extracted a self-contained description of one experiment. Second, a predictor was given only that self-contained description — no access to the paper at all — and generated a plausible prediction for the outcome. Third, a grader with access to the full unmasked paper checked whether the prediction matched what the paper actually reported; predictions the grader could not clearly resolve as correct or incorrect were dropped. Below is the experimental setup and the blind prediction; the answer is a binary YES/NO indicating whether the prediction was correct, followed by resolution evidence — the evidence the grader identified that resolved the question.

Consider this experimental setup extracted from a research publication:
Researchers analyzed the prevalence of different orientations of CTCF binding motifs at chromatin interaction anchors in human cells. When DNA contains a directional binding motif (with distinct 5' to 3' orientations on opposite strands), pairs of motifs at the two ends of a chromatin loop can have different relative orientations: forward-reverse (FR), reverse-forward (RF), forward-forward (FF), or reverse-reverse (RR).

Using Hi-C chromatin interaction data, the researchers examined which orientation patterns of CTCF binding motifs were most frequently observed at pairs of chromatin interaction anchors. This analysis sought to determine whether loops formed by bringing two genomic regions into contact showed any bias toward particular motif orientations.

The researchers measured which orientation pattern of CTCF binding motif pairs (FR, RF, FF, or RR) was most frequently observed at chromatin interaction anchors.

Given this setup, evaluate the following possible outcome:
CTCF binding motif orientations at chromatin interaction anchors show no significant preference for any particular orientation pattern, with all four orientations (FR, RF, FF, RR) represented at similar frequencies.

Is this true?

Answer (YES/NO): NO